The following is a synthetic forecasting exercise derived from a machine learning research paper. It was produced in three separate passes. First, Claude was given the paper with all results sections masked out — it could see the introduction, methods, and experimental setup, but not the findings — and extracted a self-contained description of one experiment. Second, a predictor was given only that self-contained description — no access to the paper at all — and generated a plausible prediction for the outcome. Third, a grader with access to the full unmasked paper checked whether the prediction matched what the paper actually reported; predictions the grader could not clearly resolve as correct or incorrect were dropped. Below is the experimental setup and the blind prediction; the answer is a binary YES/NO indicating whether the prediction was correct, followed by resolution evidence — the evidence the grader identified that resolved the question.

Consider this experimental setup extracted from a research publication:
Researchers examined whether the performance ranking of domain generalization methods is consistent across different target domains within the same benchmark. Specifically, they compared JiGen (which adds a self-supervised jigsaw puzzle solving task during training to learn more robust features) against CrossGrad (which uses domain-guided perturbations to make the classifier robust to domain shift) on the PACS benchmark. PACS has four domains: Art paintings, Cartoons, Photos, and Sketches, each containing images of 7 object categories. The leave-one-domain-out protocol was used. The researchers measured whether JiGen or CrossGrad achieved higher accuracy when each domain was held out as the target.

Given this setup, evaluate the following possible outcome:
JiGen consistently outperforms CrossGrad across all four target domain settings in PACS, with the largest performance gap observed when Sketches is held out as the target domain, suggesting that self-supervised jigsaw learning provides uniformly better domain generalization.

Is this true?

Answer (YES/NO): NO